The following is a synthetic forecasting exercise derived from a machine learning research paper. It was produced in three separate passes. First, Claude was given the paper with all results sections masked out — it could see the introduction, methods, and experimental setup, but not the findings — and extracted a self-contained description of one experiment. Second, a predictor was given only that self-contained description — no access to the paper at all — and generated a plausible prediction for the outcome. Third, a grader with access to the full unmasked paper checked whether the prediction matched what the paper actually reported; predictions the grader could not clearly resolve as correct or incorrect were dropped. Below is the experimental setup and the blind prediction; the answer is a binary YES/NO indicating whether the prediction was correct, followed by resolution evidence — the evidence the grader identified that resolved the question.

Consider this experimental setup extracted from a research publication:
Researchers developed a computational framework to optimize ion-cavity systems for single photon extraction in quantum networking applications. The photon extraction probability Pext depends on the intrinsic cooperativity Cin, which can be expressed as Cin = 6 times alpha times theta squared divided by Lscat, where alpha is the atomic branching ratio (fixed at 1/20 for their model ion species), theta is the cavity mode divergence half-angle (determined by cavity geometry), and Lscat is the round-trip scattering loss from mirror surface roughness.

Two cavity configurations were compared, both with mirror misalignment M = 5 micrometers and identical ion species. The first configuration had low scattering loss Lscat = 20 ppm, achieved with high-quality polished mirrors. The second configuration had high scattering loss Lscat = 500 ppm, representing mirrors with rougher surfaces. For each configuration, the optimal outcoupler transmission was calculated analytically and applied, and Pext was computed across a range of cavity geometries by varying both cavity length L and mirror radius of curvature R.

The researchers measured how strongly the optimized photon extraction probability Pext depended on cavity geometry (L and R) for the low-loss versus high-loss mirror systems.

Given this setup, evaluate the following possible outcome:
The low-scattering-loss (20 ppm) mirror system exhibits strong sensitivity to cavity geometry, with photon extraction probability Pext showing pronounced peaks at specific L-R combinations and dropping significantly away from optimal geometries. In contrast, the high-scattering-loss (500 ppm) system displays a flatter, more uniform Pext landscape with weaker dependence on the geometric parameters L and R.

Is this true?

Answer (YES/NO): NO